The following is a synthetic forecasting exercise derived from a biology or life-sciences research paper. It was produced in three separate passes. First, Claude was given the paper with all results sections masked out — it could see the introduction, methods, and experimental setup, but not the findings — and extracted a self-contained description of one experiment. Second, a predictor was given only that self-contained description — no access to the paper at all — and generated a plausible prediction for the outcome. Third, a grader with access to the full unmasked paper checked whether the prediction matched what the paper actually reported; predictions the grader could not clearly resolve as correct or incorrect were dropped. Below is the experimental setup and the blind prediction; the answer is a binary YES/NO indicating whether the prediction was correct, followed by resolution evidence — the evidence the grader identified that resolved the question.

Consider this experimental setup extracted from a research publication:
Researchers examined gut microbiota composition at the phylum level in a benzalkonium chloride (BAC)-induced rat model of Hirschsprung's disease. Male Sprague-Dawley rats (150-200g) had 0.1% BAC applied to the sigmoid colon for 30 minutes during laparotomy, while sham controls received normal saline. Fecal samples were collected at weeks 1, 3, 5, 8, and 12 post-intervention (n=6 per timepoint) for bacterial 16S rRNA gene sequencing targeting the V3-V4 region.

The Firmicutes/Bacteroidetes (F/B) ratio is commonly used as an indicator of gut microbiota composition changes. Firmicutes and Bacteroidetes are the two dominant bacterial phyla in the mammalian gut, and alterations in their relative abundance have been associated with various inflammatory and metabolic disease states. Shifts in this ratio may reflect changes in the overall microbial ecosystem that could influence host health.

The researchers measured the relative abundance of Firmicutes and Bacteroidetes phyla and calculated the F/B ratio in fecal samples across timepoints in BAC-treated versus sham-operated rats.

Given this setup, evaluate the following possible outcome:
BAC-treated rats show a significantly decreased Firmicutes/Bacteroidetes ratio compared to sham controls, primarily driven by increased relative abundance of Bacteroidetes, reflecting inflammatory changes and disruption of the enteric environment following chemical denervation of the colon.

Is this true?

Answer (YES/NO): YES